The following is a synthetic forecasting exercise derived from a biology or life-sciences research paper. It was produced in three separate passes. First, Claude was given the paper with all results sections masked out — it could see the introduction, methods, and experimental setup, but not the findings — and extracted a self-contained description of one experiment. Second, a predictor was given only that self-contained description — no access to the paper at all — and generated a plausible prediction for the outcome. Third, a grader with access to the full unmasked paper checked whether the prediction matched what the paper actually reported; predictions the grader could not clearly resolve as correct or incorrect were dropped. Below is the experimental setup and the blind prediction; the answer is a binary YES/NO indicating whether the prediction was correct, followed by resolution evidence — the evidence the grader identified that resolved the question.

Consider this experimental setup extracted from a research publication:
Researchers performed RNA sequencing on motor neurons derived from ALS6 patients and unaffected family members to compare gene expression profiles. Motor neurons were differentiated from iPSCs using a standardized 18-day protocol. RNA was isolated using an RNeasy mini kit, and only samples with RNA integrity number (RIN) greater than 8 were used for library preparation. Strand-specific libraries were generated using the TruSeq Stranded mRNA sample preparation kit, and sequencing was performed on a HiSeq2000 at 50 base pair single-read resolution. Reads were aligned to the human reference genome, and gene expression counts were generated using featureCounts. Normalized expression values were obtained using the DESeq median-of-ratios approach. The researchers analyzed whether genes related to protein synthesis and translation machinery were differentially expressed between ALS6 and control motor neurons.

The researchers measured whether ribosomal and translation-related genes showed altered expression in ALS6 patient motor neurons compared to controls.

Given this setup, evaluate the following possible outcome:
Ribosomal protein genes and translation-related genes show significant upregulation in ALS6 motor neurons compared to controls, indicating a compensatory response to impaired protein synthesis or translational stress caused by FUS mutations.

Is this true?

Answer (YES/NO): NO